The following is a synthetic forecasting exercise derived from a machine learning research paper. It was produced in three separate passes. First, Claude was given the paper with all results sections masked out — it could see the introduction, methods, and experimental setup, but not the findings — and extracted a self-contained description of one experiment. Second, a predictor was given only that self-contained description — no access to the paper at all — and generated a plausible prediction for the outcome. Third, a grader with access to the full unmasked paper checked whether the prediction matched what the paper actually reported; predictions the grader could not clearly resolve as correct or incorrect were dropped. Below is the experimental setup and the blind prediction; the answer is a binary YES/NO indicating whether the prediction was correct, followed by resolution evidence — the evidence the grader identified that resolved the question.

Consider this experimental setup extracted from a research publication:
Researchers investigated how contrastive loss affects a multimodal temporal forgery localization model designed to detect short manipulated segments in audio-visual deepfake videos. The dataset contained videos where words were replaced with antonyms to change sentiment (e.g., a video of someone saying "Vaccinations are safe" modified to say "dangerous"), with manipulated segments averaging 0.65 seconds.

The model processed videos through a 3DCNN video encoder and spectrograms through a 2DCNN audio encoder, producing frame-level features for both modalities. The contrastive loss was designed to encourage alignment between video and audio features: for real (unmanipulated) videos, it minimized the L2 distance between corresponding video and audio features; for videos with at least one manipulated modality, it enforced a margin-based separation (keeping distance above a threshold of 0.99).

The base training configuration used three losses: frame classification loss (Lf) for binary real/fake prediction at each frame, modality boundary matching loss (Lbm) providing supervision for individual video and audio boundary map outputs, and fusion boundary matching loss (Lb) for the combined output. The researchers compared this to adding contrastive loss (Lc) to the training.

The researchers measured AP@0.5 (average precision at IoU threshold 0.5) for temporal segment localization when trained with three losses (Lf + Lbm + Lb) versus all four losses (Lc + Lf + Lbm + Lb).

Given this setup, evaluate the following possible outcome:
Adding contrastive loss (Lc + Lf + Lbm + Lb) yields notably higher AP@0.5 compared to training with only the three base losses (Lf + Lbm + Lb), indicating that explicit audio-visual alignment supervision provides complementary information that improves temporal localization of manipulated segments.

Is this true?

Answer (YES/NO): NO